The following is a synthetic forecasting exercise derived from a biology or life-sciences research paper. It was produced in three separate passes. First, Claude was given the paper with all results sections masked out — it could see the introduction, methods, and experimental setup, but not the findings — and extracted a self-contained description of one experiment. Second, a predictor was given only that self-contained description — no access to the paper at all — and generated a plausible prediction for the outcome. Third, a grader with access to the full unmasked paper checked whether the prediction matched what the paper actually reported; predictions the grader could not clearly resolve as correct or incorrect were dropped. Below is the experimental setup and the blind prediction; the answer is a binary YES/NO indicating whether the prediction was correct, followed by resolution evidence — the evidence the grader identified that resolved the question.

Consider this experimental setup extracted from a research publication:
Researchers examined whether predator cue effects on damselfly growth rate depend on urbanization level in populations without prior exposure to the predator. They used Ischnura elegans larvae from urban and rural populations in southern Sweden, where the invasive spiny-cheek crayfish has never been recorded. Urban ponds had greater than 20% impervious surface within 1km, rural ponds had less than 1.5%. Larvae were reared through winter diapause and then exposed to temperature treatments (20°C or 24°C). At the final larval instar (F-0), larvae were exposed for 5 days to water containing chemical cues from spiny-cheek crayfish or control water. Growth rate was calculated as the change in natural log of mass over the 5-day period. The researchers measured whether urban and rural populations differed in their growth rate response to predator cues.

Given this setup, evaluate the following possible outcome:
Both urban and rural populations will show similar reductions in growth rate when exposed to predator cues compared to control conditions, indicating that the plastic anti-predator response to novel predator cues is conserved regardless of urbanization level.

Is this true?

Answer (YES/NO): YES